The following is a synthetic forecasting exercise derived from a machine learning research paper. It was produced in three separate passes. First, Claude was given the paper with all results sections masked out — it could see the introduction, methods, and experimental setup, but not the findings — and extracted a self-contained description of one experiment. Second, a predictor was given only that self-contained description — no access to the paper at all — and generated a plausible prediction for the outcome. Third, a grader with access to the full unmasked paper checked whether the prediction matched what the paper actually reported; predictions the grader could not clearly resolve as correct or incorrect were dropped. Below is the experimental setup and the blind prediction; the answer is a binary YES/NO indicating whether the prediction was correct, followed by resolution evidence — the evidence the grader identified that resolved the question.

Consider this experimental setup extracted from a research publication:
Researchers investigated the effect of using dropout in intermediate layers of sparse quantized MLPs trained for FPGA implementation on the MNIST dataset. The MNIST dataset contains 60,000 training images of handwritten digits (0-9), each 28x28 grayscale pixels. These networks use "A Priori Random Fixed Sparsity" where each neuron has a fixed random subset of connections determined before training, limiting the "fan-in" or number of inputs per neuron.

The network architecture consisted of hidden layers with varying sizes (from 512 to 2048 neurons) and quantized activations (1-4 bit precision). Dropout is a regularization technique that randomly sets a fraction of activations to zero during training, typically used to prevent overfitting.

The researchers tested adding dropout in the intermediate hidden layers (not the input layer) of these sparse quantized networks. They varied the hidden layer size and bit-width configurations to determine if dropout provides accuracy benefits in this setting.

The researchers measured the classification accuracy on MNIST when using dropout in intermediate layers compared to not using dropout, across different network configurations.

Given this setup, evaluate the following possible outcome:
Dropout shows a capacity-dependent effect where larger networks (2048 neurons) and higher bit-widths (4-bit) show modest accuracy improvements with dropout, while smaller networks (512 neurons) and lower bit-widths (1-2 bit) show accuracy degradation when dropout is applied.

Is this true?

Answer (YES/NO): NO